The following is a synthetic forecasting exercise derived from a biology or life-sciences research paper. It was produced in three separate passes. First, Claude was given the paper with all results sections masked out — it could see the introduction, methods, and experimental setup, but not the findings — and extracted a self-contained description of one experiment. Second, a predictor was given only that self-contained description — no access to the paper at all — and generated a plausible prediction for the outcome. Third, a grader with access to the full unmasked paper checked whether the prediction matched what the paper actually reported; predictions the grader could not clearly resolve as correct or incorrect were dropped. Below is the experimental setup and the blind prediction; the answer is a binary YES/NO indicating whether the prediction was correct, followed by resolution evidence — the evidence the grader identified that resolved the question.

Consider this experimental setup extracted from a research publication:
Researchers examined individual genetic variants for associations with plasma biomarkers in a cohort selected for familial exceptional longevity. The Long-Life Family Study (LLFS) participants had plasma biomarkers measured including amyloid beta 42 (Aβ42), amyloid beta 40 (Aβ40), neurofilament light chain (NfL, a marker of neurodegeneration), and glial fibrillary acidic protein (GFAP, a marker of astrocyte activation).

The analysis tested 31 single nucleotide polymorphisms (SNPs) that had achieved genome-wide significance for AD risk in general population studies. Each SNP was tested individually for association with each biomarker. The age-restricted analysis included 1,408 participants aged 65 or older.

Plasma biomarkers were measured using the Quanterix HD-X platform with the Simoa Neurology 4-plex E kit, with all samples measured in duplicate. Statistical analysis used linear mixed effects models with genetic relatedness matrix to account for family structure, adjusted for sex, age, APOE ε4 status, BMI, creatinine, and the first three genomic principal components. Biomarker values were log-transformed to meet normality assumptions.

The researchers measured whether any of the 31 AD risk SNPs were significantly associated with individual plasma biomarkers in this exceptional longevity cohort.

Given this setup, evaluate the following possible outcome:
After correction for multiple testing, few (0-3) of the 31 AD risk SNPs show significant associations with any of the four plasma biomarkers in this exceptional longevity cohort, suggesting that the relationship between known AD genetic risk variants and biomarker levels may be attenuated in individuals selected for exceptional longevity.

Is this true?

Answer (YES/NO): NO